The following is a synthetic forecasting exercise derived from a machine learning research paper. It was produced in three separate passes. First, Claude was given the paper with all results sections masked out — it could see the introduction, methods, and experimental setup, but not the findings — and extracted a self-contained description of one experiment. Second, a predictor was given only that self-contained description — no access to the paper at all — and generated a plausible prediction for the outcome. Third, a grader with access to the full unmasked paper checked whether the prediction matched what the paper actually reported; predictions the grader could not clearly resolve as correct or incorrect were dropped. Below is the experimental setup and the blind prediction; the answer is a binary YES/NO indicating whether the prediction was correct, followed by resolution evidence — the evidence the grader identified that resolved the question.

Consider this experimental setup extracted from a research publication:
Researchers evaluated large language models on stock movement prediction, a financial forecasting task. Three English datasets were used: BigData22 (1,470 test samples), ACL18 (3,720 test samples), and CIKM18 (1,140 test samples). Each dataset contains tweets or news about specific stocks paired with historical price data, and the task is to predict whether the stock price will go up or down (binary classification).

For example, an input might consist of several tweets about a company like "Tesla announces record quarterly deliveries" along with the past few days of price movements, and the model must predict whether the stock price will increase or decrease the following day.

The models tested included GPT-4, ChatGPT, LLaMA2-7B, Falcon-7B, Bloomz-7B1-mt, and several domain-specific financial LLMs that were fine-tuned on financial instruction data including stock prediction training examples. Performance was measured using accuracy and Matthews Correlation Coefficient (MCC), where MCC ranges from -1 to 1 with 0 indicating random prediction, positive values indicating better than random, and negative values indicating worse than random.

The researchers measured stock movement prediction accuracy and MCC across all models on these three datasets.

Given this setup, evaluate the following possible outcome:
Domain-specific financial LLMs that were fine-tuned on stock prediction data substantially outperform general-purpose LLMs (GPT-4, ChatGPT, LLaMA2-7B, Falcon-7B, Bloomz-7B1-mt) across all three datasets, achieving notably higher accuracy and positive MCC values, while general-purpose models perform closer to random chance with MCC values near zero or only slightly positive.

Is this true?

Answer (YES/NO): NO